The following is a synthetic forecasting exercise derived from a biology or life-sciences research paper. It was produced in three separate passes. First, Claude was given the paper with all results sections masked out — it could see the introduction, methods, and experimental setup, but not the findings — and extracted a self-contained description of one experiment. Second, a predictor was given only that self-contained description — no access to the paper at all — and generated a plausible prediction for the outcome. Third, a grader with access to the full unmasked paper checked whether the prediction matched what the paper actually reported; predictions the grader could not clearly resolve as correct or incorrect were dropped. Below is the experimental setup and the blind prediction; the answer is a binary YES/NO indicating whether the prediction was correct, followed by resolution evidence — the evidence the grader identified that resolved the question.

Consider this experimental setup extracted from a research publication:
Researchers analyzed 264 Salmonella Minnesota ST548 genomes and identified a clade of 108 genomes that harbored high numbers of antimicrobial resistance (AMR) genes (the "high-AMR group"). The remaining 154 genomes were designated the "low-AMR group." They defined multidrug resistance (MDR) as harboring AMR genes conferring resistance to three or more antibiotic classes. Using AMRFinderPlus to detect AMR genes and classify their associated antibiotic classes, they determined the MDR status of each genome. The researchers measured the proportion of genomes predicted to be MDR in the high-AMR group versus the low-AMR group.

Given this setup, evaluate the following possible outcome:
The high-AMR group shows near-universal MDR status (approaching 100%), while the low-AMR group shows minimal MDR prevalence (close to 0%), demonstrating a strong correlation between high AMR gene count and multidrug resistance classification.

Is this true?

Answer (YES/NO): NO